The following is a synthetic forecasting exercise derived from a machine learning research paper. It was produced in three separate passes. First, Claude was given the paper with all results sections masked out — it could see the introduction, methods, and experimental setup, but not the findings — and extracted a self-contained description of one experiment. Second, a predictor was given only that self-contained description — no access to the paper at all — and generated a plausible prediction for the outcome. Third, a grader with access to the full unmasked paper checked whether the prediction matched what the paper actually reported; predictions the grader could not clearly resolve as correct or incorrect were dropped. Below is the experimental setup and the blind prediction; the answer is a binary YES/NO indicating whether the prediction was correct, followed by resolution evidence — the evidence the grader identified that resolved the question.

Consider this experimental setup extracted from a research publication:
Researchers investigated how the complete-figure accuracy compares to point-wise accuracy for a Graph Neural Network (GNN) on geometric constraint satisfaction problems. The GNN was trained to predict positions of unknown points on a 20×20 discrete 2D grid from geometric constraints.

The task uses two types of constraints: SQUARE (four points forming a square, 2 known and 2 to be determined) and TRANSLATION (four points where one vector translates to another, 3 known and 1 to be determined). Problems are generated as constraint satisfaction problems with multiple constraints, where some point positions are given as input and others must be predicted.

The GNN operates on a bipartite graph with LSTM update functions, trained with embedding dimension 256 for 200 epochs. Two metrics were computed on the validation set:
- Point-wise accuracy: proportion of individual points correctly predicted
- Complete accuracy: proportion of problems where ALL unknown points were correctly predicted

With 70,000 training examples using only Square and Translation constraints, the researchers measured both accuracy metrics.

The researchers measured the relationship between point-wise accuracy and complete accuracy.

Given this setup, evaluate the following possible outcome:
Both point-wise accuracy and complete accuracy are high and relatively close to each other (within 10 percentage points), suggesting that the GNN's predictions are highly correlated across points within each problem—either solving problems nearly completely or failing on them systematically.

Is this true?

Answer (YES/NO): NO